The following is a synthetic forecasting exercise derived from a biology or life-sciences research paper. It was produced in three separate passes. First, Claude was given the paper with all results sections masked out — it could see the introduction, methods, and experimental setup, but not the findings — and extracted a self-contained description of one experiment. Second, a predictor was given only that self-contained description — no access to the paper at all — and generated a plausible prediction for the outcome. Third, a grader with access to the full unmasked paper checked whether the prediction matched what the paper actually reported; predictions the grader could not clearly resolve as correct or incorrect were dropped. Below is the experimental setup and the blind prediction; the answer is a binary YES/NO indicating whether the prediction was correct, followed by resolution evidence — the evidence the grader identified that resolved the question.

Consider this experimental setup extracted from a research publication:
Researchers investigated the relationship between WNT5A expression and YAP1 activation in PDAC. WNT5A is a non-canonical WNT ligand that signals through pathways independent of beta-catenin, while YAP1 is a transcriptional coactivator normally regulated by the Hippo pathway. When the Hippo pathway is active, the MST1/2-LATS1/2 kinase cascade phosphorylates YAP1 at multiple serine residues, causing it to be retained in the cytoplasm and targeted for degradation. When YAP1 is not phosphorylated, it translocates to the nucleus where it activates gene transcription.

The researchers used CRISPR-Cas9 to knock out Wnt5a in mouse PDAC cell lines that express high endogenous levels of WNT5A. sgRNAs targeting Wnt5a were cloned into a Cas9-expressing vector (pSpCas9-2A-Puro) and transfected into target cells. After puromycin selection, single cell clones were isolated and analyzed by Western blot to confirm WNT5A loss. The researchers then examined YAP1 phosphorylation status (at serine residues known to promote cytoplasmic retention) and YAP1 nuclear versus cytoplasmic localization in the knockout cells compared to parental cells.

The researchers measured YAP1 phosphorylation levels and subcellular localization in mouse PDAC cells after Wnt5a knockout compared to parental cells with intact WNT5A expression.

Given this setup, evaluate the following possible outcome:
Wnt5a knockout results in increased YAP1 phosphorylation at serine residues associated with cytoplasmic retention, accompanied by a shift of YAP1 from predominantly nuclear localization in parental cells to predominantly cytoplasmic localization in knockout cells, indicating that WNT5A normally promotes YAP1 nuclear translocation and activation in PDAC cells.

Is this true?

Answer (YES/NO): YES